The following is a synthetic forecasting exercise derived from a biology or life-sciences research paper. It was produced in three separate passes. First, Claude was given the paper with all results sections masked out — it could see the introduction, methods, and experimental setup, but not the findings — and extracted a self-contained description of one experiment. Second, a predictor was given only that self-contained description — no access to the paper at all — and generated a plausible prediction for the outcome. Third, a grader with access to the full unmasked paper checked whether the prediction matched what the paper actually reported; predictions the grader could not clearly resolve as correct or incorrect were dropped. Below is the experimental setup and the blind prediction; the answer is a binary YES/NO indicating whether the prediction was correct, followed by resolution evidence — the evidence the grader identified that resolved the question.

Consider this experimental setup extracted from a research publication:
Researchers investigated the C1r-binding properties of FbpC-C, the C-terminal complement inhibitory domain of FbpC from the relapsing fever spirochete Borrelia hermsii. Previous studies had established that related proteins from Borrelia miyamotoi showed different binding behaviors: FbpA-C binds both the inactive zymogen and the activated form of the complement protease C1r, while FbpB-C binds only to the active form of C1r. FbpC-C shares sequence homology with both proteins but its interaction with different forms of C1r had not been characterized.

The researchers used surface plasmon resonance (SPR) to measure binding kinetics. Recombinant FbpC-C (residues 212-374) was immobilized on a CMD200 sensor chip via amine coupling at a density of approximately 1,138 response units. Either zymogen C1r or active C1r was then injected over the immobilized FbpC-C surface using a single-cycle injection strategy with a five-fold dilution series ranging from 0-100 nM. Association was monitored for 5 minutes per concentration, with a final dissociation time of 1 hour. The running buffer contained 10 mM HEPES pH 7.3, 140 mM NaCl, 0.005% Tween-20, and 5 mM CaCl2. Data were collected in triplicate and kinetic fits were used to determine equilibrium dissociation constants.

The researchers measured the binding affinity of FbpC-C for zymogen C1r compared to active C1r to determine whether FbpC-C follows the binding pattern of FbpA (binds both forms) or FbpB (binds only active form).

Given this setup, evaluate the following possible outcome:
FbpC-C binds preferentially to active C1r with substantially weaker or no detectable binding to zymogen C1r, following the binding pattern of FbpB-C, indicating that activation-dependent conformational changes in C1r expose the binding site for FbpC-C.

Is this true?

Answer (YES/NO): NO